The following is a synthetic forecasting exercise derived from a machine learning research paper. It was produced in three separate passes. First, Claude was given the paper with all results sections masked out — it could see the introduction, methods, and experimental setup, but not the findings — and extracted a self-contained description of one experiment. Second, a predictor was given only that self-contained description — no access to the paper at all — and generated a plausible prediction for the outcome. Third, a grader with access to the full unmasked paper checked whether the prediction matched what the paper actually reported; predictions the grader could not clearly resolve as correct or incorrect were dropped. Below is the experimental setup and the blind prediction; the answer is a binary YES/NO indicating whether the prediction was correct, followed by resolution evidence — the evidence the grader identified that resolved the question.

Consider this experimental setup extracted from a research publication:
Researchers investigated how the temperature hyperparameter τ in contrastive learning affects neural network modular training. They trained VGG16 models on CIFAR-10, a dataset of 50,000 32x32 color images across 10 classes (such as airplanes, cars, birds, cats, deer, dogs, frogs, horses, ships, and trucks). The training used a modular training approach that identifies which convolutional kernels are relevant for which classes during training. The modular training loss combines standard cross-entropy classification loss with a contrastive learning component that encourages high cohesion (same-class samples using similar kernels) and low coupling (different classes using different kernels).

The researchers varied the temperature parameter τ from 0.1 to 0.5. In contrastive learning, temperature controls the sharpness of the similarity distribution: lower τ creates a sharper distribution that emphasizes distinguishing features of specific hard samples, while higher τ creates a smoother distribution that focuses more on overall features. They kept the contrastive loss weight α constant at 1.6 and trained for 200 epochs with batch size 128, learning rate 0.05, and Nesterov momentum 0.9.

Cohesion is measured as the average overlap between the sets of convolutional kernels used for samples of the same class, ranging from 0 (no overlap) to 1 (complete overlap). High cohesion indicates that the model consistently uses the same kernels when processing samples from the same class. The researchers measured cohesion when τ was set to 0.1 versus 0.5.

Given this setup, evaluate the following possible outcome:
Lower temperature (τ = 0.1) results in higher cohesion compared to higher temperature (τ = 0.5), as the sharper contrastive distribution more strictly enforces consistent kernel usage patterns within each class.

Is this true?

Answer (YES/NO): NO